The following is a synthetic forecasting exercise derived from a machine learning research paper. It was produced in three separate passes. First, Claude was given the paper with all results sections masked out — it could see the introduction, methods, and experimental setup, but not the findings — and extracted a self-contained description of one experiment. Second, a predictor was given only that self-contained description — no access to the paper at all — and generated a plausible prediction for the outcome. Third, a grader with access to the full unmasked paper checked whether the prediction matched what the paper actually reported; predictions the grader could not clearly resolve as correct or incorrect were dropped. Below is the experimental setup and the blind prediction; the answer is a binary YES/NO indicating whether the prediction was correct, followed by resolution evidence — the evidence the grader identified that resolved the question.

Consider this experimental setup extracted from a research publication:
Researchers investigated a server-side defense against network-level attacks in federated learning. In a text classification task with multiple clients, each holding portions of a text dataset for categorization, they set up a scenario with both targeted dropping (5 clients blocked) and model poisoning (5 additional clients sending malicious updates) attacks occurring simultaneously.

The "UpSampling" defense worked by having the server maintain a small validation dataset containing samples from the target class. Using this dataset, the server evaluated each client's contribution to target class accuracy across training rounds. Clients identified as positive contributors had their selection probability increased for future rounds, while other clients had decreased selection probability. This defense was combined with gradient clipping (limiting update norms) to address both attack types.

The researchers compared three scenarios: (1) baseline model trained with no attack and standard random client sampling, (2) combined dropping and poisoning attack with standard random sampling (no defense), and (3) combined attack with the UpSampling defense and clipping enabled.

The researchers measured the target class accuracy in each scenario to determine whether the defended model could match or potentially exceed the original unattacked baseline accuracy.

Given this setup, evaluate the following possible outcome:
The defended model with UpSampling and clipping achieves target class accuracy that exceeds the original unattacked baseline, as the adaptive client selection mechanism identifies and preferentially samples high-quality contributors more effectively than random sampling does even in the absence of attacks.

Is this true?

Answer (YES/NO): YES